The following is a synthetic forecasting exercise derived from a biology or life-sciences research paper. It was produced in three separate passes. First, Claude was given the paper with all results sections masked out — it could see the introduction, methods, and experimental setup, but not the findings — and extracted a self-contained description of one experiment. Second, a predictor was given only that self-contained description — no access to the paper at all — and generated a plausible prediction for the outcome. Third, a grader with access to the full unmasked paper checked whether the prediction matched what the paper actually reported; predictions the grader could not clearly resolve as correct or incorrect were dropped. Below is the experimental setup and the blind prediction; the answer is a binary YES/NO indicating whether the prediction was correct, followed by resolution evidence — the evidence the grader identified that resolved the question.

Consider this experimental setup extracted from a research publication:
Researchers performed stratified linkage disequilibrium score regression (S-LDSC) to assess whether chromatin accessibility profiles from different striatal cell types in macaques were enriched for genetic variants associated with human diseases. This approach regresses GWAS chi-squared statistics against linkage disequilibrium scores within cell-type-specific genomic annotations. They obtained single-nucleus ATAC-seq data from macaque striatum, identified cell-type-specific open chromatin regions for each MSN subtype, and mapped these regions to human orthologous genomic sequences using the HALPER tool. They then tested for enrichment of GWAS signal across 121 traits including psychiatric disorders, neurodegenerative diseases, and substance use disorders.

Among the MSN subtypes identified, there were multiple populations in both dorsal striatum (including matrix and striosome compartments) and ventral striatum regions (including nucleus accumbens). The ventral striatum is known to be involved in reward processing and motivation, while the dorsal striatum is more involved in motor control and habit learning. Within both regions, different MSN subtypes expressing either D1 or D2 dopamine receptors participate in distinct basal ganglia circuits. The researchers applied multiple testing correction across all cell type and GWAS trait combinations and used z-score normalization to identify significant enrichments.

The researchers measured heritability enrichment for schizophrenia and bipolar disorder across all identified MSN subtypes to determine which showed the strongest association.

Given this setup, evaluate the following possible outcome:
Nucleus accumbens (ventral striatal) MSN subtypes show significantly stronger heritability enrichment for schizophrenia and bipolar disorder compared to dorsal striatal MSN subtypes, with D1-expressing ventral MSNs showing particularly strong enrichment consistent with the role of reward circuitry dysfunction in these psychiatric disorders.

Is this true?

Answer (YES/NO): NO